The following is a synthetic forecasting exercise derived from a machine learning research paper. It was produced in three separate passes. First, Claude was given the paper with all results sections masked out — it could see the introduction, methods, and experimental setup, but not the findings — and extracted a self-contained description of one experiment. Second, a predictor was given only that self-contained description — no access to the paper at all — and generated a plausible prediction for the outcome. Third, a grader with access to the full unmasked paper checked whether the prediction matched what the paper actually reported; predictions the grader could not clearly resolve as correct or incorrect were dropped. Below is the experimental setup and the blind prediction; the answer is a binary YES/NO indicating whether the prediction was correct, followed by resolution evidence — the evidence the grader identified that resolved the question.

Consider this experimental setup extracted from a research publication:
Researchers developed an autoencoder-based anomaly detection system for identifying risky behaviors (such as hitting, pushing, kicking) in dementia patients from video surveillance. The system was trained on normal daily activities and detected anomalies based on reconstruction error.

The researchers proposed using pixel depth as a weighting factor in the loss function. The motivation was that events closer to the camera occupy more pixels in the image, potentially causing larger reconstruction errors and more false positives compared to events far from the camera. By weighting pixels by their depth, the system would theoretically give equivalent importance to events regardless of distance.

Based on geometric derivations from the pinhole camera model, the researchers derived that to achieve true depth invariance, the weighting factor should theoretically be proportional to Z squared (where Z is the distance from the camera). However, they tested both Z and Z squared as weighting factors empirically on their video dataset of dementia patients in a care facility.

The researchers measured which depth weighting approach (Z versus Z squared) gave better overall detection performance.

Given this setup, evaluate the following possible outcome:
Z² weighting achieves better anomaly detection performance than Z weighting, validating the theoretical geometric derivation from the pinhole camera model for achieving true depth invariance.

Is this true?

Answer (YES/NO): NO